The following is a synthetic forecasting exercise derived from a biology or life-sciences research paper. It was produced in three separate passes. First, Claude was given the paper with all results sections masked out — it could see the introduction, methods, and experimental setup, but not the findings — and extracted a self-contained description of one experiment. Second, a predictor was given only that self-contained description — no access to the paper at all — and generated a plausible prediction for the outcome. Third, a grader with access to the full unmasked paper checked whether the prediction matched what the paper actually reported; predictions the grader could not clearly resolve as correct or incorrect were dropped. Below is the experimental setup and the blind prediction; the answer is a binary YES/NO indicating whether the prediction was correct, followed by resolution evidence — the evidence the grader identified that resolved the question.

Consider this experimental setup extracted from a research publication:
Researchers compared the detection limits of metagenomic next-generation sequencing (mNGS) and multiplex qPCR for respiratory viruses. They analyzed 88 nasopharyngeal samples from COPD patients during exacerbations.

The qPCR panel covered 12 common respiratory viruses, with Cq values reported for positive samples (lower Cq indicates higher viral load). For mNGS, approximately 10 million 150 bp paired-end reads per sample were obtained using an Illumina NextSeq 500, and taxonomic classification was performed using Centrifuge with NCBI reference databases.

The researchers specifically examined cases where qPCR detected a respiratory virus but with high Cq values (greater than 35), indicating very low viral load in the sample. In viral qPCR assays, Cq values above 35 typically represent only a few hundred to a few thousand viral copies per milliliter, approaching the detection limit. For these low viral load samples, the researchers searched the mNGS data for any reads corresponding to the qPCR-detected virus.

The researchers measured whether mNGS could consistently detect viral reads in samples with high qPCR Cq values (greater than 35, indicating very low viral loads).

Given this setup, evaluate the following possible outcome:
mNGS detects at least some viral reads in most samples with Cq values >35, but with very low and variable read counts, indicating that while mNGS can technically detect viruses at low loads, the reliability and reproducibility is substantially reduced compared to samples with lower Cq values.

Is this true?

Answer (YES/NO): NO